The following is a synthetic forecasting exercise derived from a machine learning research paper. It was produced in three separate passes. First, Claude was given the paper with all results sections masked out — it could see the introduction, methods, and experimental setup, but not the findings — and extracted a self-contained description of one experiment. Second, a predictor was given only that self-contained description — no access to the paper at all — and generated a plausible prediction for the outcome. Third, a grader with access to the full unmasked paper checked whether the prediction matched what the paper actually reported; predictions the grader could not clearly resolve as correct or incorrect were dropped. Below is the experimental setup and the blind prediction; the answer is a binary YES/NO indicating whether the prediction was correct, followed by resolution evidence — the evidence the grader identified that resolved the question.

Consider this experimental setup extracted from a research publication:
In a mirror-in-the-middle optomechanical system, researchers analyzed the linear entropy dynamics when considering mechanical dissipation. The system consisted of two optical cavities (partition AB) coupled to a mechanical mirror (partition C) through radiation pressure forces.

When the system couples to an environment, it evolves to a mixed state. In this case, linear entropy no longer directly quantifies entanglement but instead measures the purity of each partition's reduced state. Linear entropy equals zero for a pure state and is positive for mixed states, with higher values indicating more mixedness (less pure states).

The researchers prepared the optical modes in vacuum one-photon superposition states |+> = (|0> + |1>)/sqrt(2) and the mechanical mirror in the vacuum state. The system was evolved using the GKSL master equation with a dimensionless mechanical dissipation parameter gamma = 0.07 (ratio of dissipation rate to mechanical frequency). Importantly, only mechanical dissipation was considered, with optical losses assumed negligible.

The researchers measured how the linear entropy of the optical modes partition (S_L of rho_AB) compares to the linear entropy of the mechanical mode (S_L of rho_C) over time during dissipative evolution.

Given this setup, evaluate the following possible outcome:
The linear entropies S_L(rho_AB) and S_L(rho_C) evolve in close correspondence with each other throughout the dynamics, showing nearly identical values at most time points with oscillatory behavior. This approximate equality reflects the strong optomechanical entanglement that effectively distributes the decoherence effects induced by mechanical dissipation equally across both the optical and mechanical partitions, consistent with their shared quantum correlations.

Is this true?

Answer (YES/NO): NO